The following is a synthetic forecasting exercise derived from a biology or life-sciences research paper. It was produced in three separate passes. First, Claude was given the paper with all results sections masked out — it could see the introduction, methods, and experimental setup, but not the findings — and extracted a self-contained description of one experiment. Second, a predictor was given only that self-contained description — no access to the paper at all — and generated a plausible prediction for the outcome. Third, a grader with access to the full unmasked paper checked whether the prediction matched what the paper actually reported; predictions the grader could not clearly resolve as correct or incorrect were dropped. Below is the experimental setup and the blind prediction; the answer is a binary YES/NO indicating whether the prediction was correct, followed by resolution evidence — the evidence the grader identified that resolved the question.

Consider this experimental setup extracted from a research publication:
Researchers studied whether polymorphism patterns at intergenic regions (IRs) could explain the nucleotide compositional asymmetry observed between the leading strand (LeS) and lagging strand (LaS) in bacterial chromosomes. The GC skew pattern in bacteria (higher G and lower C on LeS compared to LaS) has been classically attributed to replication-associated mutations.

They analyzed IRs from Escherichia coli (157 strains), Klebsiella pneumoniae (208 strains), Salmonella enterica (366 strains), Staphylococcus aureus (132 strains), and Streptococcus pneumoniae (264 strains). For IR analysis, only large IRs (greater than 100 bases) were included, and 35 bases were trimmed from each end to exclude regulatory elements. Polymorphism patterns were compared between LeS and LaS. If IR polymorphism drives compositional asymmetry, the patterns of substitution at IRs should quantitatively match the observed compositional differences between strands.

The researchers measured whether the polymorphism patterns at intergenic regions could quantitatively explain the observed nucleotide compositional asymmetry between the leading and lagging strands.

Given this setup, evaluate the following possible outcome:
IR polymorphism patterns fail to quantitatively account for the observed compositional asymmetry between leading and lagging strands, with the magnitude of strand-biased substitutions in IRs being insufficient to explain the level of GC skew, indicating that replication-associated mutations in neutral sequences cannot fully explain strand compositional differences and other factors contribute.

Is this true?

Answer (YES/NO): YES